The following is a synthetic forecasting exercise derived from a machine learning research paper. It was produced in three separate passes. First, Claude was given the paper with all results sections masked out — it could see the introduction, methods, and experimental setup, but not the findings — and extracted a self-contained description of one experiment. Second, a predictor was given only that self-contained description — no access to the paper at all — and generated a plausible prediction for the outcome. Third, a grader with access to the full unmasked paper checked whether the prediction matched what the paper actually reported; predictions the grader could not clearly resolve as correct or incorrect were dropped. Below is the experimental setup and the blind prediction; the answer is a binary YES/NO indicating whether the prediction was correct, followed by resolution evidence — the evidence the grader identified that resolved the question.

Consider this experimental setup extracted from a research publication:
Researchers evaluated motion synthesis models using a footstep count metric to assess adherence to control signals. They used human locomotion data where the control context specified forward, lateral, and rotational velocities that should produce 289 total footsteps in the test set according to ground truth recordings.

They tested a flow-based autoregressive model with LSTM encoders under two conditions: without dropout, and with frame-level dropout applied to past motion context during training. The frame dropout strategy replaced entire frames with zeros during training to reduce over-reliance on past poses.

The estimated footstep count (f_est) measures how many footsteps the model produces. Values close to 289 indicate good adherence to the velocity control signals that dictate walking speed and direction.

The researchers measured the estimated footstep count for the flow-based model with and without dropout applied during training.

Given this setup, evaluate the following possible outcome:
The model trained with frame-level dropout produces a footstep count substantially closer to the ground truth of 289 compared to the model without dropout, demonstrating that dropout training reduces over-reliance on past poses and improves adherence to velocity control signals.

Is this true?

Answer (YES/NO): NO